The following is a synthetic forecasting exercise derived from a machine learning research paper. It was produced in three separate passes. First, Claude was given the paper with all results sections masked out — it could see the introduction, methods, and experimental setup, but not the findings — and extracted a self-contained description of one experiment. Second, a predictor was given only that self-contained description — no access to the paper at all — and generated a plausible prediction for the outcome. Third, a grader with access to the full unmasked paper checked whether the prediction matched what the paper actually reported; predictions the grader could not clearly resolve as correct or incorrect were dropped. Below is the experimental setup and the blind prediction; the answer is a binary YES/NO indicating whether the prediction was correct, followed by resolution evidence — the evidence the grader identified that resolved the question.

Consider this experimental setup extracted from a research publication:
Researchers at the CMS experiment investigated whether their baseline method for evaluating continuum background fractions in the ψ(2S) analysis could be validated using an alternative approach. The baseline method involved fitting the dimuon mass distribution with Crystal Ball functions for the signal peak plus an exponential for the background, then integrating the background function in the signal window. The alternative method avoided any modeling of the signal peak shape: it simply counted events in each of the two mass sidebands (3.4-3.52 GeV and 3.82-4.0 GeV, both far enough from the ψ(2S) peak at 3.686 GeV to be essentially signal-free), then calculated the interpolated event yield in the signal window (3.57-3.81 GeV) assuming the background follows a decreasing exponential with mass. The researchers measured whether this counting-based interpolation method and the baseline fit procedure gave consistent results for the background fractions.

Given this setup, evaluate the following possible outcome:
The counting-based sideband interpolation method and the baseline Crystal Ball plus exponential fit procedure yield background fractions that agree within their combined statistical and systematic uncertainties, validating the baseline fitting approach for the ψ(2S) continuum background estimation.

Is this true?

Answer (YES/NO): YES